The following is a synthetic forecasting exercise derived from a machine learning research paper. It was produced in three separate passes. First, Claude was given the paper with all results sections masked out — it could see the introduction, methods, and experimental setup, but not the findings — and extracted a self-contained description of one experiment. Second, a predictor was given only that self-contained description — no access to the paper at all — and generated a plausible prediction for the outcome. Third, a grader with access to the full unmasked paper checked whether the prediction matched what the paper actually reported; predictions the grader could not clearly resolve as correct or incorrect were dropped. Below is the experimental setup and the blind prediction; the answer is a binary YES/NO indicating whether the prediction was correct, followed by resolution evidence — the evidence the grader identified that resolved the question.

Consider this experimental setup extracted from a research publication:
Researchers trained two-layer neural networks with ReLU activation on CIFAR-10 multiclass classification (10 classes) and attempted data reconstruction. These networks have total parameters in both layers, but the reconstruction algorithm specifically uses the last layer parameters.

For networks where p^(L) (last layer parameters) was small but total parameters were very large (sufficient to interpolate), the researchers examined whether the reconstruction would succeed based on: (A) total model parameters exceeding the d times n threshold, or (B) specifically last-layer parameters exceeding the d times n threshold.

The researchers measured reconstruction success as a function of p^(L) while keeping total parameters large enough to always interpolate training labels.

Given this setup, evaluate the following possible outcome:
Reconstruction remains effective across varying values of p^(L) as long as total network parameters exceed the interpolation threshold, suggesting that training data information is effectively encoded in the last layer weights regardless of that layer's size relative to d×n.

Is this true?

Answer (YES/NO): NO